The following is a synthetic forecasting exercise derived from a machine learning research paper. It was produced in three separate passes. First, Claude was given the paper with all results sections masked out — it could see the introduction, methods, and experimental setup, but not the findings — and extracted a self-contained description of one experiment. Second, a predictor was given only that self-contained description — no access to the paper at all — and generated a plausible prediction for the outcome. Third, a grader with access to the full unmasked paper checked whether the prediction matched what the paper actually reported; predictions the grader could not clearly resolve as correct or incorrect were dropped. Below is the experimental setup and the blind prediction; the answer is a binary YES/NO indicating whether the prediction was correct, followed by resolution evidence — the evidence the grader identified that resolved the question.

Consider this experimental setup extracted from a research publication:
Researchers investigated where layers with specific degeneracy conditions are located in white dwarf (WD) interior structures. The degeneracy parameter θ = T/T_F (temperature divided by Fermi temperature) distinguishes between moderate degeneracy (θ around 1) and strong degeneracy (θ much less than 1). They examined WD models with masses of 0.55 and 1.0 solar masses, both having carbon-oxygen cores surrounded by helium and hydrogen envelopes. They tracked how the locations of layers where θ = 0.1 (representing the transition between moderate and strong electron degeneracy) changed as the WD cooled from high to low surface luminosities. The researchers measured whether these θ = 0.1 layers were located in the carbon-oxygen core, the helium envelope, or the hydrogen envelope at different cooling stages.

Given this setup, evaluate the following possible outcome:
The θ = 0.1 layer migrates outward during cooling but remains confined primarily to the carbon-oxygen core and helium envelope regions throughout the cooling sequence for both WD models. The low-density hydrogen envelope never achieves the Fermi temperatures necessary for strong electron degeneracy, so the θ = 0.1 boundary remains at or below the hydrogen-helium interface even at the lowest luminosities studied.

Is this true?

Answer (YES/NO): NO